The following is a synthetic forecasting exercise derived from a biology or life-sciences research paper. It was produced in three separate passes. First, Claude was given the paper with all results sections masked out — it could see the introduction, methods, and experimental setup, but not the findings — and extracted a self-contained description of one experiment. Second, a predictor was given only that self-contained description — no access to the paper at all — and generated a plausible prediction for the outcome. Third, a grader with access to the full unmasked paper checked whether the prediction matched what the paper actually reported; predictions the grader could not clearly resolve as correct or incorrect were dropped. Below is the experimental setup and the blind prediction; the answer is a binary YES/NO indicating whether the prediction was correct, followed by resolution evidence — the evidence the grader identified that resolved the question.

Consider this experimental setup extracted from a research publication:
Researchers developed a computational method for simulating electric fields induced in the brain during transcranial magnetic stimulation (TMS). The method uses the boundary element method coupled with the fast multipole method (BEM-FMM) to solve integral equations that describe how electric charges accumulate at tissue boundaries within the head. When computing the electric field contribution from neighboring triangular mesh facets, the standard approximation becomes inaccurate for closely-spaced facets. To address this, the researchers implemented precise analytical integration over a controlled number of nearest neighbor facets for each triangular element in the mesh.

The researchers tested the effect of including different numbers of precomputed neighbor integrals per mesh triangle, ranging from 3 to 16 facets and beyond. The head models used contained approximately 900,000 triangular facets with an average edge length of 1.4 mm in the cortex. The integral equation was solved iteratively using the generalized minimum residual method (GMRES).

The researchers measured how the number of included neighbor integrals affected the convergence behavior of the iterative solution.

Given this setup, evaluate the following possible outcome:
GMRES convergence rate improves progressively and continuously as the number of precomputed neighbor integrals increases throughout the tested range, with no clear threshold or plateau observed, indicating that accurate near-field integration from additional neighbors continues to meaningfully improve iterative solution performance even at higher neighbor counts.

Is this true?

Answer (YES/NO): NO